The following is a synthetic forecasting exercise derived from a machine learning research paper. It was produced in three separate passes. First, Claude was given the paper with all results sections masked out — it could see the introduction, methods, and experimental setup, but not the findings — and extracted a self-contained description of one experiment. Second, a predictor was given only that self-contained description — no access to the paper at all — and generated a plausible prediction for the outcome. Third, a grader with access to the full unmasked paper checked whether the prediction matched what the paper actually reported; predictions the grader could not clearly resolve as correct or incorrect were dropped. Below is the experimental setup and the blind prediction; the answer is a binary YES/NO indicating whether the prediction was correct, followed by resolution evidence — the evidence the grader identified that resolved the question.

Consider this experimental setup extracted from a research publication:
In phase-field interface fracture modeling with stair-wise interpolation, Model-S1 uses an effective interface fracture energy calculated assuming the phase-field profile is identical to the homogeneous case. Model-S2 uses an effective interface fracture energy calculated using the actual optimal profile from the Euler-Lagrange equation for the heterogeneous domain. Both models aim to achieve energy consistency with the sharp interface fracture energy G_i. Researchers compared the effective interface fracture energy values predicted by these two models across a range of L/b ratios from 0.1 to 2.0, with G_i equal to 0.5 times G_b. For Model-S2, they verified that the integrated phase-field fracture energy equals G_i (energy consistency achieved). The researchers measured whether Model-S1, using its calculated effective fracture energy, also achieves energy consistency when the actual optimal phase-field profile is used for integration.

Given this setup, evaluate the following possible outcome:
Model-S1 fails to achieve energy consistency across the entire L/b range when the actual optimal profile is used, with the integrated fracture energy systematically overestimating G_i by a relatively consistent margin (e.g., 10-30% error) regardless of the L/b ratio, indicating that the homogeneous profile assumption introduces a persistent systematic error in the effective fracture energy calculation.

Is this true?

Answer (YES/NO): NO